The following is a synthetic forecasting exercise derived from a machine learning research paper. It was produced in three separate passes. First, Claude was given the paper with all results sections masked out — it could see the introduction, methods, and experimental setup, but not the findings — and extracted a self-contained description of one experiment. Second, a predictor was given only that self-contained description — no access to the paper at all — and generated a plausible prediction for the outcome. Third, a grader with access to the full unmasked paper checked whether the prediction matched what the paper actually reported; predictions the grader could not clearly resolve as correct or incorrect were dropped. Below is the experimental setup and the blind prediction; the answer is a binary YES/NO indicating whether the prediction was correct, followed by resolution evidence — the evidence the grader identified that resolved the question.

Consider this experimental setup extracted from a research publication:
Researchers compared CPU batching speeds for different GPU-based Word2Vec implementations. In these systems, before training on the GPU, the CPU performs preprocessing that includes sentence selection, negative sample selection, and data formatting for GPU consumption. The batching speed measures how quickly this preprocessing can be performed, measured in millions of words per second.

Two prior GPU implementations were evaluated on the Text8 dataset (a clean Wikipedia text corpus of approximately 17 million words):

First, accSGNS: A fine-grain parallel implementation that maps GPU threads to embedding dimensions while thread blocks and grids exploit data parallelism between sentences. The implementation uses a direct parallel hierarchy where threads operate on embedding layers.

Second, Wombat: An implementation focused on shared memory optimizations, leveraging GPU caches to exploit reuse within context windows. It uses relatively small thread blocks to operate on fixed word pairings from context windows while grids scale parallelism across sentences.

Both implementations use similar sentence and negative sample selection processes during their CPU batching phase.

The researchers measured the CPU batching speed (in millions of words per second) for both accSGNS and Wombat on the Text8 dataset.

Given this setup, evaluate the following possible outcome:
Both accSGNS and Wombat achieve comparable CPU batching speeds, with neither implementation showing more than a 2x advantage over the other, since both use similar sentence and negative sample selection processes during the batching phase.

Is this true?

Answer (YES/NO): YES